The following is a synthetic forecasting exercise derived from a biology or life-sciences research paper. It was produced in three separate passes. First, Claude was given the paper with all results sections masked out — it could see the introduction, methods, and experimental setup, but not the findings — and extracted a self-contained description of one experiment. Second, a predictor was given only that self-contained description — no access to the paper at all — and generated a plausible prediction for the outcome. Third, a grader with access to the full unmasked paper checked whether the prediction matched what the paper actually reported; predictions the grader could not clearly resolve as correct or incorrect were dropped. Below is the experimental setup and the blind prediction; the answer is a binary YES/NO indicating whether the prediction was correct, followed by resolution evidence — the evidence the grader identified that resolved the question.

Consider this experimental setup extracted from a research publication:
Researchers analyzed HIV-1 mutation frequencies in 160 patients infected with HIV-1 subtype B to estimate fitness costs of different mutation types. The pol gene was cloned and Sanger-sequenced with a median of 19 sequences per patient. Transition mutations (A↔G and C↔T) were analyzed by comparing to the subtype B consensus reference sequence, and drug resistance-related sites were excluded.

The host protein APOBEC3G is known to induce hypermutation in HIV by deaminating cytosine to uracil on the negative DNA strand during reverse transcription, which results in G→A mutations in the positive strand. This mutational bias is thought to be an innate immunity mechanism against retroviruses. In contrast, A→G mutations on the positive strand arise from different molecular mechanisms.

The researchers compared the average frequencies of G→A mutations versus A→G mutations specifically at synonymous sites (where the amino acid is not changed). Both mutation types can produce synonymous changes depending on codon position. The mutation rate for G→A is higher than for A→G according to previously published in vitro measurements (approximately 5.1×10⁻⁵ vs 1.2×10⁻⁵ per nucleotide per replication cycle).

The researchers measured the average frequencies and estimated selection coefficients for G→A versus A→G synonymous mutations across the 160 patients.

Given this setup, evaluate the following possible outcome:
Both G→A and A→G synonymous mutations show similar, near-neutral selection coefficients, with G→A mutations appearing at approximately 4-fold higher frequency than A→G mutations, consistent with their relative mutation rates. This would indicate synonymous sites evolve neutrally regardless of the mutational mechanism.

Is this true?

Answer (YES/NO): NO